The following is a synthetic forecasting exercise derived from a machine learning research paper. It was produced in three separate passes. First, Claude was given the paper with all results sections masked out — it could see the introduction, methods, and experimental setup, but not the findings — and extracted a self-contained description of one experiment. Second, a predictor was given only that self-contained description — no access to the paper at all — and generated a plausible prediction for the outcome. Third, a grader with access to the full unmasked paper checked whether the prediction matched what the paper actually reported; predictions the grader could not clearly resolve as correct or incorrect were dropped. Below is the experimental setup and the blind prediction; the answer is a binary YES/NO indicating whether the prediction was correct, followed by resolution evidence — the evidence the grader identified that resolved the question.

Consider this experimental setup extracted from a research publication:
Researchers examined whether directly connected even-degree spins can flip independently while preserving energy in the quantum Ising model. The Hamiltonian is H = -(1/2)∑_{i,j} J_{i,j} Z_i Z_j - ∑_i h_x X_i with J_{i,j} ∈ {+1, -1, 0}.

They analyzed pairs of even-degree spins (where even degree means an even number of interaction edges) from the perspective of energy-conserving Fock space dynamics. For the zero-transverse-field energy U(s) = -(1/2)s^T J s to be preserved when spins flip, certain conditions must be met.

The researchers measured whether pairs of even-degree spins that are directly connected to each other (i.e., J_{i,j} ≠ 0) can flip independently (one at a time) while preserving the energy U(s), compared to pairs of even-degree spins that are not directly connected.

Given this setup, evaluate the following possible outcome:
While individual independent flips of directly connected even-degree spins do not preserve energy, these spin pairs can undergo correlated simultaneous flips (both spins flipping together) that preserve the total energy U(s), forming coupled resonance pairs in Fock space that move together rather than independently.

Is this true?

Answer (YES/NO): YES